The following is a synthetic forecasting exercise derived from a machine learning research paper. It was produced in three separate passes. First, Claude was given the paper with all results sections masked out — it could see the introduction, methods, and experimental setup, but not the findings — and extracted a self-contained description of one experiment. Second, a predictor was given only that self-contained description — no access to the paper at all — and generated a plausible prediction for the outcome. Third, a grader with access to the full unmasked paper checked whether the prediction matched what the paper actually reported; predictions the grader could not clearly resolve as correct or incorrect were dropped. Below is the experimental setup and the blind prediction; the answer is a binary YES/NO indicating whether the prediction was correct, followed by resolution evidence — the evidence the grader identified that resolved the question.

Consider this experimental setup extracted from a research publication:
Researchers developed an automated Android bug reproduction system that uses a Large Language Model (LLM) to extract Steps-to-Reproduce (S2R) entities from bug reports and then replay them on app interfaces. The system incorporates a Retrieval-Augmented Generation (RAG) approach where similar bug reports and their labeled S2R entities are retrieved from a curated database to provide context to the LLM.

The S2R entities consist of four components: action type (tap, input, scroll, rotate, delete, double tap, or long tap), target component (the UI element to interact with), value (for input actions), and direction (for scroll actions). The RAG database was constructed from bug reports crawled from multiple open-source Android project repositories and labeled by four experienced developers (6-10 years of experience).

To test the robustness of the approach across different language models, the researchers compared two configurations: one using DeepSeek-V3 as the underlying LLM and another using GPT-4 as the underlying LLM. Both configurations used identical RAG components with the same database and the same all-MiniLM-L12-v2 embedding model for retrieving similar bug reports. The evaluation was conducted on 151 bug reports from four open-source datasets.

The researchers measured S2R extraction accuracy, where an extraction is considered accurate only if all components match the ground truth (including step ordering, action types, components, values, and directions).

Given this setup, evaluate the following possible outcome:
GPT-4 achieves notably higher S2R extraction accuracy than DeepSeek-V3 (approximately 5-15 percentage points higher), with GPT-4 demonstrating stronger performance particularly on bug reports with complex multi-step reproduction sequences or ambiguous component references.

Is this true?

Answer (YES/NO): NO